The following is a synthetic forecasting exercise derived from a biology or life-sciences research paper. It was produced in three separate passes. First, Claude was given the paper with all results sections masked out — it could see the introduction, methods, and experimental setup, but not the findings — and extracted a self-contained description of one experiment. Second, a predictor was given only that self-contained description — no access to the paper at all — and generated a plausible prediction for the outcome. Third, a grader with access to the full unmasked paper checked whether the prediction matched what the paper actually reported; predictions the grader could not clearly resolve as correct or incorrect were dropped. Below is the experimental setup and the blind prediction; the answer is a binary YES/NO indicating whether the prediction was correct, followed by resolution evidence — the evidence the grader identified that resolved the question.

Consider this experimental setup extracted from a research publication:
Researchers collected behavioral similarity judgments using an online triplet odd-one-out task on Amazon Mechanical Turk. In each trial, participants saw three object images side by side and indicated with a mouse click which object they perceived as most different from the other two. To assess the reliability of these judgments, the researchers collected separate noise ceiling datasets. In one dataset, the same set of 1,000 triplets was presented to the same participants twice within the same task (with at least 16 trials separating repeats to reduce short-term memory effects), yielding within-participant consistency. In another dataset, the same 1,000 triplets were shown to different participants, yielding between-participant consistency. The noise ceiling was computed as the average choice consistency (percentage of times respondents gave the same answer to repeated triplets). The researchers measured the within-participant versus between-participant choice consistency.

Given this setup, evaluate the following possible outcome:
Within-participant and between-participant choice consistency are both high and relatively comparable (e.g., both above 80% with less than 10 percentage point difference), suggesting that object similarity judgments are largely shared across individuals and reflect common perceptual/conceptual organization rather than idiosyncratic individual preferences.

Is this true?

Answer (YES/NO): NO